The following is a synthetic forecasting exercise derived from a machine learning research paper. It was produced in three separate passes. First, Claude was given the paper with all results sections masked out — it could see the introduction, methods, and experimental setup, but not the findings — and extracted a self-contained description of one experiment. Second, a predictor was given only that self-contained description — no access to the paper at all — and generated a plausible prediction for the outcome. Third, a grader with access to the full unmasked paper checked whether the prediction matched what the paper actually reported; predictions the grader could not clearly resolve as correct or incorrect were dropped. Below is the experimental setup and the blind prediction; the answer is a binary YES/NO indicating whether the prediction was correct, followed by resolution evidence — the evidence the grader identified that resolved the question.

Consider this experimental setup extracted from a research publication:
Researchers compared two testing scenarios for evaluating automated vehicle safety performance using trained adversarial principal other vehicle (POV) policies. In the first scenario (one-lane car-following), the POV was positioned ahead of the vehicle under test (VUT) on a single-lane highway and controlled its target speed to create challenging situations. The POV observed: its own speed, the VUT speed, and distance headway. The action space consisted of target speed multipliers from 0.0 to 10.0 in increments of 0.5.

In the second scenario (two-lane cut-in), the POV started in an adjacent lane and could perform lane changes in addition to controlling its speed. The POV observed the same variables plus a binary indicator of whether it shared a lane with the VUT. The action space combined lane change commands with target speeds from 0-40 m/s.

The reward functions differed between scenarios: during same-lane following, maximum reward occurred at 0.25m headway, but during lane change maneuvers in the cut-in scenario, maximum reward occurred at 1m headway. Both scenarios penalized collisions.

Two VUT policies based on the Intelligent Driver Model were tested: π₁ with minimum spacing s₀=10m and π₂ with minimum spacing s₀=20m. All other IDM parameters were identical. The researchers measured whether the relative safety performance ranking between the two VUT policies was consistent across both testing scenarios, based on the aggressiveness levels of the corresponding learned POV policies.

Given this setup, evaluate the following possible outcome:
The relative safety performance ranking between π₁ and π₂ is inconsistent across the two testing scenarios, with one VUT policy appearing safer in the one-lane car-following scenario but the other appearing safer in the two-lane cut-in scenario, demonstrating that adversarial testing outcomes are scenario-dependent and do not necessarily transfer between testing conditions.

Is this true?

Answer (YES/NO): NO